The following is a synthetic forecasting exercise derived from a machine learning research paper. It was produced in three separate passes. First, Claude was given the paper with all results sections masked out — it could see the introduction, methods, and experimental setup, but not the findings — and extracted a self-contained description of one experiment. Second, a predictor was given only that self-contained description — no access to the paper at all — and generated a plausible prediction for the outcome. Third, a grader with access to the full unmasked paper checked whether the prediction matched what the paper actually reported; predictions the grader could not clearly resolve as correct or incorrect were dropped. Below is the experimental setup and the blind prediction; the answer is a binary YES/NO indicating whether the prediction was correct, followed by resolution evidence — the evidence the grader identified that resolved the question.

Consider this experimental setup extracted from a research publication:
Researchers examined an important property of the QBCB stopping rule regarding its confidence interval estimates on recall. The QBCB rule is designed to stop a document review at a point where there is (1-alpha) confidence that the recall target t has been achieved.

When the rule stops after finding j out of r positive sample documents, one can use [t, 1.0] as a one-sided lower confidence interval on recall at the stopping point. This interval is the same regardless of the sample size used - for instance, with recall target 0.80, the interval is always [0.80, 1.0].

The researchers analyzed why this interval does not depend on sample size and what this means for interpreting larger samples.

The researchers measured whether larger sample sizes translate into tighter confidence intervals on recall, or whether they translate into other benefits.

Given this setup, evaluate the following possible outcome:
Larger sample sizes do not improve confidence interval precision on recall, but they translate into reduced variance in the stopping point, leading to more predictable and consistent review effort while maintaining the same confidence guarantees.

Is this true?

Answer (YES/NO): NO